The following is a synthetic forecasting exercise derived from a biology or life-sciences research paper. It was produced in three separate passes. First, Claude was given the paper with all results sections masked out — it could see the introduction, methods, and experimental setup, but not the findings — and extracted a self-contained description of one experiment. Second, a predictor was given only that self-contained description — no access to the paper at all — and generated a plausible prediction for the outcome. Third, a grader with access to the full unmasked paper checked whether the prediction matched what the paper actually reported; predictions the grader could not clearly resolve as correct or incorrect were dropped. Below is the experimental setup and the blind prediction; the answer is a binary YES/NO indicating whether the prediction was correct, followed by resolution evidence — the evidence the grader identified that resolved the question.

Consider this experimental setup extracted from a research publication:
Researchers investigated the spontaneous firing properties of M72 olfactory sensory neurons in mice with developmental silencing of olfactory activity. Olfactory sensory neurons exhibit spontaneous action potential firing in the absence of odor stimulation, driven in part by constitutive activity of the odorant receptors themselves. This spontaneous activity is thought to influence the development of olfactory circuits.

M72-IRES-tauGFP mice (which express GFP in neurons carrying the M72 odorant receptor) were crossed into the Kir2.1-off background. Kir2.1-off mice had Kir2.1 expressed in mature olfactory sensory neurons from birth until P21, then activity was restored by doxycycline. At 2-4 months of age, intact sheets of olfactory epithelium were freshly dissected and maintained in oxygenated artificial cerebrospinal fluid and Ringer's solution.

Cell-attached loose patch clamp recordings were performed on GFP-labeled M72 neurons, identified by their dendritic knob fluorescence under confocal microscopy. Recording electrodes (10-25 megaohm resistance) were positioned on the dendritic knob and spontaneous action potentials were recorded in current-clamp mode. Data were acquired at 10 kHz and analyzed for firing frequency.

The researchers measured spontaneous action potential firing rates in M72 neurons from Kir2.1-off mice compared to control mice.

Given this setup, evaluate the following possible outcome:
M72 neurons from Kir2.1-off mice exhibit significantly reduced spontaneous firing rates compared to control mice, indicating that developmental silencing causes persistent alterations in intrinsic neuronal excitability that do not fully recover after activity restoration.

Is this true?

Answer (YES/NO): NO